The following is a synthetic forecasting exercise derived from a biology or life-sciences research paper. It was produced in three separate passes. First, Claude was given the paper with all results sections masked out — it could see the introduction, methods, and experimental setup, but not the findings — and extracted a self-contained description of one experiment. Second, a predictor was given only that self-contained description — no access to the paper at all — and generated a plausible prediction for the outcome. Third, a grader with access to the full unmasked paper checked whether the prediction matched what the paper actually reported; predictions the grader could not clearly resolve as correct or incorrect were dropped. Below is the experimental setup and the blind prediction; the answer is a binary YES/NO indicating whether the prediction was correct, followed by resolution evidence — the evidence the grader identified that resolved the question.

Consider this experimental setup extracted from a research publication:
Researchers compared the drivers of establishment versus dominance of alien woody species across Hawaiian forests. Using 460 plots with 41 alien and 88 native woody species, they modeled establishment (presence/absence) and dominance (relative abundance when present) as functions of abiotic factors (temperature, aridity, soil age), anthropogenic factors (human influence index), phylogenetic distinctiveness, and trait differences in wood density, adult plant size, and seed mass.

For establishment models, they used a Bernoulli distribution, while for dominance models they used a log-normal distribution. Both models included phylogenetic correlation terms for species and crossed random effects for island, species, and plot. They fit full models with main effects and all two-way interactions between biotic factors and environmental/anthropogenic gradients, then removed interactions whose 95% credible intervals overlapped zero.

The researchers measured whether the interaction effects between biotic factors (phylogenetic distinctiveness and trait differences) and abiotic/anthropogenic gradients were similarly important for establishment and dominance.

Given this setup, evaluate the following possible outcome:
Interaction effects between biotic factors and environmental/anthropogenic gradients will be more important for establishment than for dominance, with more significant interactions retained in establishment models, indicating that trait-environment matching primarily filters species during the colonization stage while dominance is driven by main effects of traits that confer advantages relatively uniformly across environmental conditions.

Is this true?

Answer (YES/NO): YES